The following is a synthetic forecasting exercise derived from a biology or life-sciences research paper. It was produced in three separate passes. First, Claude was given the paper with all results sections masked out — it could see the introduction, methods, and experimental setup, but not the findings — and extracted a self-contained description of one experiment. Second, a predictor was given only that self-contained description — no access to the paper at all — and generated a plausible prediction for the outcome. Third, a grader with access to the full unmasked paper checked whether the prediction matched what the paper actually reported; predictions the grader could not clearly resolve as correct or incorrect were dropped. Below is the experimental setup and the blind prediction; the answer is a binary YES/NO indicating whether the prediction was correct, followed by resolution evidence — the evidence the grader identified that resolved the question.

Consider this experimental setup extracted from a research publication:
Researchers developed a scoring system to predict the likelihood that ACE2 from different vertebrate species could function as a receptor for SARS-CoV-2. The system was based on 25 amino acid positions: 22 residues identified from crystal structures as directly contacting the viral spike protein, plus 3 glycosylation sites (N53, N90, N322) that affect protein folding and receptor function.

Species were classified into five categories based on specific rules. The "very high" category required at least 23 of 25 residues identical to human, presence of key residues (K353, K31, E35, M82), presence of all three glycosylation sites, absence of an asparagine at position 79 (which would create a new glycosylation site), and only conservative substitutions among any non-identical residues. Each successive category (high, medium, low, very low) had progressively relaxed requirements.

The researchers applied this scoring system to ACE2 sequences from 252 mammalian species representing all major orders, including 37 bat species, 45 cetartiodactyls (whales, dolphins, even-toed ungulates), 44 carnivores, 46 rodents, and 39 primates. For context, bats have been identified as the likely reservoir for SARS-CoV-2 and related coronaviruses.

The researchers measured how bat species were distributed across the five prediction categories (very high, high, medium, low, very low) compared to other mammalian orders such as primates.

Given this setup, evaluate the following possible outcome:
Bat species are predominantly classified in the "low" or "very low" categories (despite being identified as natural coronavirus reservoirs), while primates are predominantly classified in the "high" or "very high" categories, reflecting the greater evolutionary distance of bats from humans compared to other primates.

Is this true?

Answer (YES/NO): YES